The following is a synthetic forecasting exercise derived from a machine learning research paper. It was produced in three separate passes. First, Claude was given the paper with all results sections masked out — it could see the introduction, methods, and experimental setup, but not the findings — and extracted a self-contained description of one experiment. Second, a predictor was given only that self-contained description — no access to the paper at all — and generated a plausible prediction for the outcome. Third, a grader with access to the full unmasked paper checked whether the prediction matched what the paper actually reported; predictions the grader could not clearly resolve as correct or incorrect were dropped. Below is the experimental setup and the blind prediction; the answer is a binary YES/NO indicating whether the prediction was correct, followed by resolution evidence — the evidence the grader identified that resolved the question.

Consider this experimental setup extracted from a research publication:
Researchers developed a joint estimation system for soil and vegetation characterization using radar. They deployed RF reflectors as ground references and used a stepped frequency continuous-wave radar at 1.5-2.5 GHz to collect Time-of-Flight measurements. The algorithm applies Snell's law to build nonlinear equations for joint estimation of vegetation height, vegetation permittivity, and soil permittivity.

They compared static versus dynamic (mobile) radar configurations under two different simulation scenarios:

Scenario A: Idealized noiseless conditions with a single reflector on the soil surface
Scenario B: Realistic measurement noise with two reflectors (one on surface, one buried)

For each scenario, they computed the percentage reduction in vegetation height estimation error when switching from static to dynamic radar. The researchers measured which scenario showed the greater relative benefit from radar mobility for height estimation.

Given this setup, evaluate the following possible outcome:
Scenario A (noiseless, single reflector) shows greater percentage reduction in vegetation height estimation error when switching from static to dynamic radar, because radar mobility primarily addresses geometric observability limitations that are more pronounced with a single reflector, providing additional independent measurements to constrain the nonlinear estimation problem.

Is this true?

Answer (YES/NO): YES